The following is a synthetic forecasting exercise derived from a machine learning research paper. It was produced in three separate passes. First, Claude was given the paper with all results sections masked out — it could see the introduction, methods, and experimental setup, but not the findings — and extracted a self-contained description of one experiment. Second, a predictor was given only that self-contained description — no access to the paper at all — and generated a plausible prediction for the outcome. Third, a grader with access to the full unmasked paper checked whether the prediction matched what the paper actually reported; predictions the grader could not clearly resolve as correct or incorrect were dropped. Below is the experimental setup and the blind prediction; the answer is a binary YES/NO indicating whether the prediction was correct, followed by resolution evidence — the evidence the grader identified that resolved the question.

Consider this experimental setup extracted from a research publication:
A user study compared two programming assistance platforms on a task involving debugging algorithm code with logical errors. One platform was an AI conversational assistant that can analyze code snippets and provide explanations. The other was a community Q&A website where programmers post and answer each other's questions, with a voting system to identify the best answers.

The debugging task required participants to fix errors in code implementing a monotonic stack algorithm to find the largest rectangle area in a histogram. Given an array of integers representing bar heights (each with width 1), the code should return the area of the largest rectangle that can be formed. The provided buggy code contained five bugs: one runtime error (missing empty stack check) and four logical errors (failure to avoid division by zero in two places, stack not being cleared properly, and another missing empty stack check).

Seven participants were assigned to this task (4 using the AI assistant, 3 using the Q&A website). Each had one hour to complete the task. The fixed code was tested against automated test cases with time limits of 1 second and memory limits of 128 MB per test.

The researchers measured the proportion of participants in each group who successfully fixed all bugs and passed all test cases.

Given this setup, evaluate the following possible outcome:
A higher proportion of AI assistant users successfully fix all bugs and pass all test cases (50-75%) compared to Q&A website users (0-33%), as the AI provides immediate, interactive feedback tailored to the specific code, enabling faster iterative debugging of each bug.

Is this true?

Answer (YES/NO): NO